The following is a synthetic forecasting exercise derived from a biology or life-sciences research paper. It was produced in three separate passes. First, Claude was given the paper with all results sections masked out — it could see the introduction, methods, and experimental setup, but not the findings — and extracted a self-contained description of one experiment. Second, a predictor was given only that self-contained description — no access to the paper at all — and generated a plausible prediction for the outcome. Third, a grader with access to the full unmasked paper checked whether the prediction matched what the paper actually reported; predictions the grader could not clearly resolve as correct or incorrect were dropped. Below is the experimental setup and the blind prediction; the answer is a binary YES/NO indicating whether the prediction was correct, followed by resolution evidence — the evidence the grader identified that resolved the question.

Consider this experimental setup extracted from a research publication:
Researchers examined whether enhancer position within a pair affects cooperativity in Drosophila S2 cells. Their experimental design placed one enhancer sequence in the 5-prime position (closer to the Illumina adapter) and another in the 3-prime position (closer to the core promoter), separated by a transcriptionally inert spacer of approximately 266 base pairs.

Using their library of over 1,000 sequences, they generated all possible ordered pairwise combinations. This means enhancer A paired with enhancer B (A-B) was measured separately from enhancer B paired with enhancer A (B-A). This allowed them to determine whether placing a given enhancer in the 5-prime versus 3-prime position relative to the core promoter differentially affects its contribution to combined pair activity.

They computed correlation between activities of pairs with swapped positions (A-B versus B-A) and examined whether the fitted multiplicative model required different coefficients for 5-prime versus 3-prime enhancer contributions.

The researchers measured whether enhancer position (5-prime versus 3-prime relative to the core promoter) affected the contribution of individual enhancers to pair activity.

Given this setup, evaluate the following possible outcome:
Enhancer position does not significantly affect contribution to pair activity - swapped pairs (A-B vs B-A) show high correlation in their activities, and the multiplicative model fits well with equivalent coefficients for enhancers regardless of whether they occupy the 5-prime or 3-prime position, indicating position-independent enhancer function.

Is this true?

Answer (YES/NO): YES